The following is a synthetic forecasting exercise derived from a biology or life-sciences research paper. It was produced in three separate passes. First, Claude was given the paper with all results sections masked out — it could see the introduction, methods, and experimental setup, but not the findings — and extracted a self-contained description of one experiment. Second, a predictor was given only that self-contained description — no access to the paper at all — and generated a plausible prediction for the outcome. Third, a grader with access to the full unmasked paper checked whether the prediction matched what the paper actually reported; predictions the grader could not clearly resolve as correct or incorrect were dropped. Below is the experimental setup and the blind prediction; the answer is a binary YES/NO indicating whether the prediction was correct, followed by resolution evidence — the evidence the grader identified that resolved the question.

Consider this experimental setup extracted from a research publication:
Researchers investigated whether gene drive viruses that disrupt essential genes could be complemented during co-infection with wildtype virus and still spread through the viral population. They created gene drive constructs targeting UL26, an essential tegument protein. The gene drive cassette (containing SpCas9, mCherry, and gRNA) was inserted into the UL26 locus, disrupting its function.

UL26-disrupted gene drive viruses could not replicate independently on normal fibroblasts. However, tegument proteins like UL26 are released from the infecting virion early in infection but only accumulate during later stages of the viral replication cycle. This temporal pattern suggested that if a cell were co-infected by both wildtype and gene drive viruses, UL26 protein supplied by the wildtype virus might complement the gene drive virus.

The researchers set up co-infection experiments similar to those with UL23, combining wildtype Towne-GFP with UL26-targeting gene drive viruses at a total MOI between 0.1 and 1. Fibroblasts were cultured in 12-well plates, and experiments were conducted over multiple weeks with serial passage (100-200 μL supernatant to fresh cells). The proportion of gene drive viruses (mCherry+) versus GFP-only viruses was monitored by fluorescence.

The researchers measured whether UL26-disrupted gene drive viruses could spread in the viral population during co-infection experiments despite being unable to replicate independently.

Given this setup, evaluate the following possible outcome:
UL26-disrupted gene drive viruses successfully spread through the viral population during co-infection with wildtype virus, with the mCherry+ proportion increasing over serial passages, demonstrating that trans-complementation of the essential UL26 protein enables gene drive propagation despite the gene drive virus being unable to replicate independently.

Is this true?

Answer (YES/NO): YES